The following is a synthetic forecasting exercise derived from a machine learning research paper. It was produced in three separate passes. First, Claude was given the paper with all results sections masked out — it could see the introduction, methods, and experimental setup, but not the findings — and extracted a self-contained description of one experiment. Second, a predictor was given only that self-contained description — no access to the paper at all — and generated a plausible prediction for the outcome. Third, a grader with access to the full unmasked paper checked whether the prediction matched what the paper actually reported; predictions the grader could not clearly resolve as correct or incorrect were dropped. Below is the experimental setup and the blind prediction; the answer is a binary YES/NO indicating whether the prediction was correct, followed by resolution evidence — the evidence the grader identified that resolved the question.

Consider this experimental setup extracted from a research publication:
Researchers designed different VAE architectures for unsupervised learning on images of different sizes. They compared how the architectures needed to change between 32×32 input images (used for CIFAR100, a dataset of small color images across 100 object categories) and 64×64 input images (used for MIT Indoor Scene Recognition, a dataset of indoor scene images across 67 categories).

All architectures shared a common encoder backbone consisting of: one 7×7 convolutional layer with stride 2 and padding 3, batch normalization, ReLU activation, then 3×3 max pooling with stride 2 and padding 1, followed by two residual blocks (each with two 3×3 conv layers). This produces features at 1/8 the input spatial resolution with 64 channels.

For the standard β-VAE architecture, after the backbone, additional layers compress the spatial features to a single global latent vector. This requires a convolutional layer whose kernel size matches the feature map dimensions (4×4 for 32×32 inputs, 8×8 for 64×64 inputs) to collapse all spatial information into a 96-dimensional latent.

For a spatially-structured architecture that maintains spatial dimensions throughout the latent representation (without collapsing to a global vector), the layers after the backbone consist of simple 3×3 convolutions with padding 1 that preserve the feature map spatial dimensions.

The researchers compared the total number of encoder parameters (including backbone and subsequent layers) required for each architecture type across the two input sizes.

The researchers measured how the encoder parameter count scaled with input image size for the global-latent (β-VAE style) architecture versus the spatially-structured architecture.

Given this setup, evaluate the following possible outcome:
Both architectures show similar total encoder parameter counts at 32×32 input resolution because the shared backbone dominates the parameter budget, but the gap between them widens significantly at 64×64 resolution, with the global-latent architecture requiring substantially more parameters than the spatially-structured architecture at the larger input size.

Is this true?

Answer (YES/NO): YES